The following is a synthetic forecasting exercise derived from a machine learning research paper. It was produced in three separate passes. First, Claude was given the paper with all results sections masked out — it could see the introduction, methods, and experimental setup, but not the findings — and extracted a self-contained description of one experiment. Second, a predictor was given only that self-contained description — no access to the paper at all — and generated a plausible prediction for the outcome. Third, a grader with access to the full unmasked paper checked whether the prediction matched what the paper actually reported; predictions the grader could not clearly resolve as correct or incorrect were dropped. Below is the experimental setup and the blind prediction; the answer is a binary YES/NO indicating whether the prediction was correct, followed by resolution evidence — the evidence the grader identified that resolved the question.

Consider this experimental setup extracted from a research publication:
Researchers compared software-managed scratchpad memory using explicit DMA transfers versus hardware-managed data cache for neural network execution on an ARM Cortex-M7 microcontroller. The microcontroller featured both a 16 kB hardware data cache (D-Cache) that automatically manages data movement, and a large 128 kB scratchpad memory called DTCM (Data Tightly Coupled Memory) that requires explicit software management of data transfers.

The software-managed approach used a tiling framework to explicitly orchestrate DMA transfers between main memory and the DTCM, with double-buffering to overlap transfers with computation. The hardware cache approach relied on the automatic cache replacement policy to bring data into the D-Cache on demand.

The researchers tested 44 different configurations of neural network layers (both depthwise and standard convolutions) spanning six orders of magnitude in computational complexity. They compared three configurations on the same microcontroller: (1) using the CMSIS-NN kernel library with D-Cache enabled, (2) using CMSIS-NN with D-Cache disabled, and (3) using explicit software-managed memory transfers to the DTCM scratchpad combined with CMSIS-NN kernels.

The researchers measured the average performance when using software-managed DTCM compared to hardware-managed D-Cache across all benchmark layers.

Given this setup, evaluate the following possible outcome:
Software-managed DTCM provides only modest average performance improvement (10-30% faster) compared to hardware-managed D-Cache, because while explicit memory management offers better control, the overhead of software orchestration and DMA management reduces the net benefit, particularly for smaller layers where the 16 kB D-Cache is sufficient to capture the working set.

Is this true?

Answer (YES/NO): NO